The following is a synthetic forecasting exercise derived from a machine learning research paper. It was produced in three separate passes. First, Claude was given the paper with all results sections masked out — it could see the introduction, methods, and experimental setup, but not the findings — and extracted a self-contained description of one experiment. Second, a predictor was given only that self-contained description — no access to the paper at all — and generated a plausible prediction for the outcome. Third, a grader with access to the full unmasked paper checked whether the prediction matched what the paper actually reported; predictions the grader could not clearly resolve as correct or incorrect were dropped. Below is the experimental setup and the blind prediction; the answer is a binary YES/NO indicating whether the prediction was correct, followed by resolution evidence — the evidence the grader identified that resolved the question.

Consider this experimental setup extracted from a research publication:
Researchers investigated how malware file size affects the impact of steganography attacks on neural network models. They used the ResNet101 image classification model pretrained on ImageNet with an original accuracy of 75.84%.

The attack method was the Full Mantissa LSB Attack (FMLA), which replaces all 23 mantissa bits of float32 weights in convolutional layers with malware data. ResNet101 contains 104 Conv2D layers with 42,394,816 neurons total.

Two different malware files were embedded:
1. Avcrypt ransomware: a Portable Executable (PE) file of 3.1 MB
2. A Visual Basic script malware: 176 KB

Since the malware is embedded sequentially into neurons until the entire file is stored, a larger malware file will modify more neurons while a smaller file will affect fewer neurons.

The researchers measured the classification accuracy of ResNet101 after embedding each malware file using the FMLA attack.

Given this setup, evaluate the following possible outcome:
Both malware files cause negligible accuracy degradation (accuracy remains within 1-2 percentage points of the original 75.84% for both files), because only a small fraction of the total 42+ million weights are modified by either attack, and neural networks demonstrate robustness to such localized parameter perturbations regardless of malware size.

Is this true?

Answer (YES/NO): NO